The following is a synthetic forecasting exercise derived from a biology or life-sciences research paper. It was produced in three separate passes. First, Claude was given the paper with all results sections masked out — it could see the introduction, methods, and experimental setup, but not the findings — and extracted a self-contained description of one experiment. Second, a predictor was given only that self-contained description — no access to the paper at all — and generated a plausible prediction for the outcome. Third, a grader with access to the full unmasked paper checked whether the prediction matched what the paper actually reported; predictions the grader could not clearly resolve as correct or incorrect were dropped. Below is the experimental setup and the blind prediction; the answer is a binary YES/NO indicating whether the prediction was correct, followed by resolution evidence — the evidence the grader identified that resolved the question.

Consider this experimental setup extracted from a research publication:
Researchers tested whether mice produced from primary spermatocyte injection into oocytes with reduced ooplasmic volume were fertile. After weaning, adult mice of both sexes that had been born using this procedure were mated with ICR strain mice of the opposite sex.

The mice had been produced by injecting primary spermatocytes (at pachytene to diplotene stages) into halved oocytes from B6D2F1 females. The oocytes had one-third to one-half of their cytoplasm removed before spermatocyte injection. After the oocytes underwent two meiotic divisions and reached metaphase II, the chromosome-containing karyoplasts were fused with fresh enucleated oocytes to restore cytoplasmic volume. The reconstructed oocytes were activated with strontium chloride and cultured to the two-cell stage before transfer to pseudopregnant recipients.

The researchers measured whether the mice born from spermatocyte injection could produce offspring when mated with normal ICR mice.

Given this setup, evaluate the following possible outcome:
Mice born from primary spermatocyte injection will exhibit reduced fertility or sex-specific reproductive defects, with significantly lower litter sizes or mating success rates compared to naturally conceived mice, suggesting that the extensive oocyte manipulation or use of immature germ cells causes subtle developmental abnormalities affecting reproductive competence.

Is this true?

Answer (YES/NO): NO